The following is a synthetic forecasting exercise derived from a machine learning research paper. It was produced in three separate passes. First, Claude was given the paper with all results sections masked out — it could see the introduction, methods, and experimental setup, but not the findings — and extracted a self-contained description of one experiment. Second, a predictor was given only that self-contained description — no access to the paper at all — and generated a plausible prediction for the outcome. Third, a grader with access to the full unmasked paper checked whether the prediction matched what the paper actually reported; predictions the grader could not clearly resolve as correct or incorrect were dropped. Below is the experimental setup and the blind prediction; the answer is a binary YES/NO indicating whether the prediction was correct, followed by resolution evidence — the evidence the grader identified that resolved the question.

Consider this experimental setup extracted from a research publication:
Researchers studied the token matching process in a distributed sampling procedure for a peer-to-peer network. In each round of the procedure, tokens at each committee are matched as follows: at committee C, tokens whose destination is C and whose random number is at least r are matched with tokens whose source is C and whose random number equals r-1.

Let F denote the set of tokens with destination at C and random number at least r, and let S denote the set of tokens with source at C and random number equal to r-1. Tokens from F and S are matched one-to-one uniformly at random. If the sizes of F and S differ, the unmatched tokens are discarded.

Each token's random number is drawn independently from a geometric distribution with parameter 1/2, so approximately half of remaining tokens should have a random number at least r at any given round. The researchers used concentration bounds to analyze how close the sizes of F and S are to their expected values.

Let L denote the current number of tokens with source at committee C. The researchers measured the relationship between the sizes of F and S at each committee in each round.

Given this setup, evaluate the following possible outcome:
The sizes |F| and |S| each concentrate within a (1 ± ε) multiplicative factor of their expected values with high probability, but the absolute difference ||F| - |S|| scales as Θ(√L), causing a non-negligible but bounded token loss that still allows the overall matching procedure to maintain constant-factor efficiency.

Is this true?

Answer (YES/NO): NO